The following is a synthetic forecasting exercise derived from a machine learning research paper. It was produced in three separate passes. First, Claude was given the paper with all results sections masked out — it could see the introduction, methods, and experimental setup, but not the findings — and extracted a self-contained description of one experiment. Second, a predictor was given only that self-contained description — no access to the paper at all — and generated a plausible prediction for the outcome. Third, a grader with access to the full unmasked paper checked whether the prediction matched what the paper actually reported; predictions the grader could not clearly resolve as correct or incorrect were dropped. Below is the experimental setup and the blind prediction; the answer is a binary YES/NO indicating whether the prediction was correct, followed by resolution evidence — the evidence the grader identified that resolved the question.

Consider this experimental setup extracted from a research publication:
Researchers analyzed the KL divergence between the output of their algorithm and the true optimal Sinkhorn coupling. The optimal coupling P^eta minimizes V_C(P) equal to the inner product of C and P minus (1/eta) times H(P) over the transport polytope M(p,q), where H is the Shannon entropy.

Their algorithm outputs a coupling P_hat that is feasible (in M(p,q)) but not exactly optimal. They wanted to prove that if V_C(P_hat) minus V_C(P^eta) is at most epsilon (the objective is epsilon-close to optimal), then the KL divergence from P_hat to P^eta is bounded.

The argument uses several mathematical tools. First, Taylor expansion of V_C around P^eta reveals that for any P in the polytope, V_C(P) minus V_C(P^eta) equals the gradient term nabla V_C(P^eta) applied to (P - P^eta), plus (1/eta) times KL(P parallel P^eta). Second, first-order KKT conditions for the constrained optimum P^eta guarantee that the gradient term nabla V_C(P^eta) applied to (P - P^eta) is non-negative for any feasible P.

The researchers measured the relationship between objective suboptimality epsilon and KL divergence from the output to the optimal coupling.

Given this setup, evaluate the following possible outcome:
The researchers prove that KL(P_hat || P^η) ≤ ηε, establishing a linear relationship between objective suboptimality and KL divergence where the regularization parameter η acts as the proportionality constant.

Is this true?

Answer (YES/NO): YES